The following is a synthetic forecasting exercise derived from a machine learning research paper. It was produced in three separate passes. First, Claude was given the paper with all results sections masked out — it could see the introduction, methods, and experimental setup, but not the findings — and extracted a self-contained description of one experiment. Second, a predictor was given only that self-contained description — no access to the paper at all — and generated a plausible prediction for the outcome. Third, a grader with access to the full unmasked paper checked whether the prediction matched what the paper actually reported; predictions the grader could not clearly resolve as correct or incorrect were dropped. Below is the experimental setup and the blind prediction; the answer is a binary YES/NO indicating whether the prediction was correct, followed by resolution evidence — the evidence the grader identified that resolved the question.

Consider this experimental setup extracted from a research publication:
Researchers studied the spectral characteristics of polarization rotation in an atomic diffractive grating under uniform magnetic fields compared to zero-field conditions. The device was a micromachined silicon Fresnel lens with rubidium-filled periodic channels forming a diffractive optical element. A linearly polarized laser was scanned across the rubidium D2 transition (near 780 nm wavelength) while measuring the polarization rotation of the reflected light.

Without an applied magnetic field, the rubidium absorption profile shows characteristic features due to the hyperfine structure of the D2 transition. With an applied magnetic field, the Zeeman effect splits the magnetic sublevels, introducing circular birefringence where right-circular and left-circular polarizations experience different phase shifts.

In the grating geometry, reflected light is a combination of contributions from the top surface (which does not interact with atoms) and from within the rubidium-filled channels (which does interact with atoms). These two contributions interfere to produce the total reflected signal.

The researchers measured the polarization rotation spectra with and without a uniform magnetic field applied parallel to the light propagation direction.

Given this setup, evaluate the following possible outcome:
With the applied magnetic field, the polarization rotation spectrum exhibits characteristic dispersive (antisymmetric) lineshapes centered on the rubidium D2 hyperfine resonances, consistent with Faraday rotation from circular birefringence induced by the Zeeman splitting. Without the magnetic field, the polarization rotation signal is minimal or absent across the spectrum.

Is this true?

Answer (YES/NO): NO